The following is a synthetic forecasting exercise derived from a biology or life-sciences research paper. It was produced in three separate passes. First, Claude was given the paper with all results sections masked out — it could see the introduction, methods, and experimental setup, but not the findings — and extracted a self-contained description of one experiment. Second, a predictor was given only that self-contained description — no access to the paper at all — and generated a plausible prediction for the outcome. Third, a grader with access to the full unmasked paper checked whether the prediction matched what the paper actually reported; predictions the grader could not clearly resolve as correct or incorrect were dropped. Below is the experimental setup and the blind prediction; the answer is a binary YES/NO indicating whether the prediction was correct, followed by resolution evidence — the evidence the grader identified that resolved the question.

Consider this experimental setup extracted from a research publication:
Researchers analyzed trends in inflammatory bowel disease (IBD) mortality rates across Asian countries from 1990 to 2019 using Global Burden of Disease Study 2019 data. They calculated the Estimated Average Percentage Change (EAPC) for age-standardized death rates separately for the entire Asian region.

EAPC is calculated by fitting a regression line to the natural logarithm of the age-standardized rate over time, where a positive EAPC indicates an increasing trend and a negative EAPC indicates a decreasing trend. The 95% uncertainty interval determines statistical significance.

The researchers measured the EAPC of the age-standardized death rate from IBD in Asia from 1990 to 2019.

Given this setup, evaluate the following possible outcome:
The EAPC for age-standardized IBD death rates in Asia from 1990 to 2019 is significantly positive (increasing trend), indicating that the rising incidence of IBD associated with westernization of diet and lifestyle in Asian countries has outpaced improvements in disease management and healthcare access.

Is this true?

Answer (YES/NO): NO